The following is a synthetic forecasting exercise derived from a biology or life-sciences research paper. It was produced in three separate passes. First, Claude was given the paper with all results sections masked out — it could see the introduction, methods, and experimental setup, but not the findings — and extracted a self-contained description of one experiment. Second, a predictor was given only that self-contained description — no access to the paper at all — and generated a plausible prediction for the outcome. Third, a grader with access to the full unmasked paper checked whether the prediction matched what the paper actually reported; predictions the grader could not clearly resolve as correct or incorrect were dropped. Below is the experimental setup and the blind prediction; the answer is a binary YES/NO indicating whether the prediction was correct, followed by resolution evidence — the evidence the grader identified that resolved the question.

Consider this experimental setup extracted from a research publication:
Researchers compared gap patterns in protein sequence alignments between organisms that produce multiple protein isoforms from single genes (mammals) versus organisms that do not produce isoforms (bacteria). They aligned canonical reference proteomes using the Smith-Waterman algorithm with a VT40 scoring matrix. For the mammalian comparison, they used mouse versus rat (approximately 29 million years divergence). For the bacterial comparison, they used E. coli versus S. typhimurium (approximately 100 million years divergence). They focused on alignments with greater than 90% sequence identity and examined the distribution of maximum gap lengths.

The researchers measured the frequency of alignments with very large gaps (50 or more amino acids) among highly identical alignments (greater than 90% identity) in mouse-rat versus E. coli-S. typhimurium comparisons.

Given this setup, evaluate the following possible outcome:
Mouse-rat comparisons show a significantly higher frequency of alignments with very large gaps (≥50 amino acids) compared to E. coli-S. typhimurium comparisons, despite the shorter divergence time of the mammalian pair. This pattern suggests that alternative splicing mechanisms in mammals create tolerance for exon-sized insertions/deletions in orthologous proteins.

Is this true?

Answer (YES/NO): YES